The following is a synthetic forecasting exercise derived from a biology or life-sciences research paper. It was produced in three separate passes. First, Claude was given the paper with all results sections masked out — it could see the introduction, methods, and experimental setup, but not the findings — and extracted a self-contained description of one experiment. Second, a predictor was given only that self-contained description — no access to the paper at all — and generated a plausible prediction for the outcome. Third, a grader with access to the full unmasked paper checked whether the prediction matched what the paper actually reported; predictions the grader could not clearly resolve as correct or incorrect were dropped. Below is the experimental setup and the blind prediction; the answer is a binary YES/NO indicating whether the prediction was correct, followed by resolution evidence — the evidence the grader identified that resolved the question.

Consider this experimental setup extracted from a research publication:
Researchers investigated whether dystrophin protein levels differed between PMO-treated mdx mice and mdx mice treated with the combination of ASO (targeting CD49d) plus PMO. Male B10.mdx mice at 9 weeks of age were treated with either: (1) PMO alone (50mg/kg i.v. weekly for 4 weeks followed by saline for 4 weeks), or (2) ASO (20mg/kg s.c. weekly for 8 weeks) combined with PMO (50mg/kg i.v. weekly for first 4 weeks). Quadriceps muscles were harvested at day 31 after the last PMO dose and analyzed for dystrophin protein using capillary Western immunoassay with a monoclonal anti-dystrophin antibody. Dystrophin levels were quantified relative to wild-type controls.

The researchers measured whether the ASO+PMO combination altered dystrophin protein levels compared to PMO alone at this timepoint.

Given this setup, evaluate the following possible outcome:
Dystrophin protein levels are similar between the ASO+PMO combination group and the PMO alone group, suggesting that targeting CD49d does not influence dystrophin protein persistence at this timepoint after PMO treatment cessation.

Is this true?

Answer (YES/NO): YES